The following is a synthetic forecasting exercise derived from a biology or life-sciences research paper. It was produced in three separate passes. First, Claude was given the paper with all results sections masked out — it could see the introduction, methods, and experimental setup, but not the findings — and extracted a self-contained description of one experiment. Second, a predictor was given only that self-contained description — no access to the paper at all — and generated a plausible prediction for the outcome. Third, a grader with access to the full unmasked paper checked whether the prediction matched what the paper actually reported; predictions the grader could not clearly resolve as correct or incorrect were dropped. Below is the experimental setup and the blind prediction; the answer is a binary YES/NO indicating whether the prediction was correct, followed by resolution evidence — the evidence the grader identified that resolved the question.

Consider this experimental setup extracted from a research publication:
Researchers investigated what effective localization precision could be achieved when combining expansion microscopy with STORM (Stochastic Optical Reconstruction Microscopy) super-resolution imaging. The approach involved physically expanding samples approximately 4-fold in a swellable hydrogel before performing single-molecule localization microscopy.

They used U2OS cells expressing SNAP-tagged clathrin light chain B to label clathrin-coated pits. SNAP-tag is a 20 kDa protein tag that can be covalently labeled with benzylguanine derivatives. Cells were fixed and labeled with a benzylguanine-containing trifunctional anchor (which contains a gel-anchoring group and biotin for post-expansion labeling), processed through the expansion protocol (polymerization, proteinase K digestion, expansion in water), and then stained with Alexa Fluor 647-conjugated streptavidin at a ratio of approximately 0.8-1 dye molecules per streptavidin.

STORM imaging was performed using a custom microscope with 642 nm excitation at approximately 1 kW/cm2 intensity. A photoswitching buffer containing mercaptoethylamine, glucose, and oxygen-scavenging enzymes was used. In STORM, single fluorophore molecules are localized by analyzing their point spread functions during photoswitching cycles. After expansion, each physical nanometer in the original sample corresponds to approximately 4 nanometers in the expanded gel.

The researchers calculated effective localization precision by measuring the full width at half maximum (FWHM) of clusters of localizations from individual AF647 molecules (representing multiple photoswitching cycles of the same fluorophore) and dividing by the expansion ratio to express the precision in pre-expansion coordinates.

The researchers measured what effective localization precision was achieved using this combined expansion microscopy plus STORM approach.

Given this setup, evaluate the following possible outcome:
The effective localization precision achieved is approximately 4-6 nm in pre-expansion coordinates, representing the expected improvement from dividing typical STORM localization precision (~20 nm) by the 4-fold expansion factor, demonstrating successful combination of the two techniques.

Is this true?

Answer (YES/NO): YES